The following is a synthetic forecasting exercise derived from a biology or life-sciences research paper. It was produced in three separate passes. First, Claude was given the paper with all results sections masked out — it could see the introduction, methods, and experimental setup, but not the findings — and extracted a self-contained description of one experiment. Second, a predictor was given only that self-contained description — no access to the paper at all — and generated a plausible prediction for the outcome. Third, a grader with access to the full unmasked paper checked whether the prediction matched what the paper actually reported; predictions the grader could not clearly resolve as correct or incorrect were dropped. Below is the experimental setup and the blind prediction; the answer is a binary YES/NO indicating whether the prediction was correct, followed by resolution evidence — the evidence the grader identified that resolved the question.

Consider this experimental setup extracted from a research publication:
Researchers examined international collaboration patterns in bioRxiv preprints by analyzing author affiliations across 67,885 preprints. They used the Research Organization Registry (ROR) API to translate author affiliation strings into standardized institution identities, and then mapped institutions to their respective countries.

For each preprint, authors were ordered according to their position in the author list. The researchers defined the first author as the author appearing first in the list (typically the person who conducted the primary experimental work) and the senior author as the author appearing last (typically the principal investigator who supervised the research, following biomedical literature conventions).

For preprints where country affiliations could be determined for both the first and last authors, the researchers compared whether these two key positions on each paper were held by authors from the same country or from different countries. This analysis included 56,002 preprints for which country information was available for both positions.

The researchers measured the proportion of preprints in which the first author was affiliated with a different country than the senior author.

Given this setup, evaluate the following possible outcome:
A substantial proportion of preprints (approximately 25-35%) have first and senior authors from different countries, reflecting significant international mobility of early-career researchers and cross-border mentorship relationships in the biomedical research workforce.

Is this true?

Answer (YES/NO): NO